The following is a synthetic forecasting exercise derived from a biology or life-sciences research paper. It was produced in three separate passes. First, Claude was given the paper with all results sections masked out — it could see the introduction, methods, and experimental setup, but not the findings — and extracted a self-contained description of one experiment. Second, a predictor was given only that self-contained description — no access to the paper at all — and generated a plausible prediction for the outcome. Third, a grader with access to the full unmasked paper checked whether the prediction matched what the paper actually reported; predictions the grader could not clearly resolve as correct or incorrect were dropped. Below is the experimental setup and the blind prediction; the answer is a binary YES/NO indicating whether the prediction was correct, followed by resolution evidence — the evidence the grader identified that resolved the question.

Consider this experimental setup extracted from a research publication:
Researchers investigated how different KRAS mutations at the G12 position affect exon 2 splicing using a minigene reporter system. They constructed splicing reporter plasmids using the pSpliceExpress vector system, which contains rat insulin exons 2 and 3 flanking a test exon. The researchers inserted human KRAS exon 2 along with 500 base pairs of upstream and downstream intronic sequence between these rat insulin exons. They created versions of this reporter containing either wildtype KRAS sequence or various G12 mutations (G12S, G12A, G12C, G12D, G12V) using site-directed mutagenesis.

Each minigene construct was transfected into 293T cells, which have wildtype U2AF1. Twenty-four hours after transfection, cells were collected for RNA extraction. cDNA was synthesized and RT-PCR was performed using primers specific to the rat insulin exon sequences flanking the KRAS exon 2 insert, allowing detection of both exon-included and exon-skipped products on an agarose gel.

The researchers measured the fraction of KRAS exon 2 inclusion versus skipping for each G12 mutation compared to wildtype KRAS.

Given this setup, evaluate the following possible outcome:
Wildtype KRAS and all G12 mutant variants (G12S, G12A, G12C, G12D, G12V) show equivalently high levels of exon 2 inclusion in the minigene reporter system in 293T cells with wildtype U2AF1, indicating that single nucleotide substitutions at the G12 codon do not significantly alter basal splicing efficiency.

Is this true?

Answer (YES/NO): NO